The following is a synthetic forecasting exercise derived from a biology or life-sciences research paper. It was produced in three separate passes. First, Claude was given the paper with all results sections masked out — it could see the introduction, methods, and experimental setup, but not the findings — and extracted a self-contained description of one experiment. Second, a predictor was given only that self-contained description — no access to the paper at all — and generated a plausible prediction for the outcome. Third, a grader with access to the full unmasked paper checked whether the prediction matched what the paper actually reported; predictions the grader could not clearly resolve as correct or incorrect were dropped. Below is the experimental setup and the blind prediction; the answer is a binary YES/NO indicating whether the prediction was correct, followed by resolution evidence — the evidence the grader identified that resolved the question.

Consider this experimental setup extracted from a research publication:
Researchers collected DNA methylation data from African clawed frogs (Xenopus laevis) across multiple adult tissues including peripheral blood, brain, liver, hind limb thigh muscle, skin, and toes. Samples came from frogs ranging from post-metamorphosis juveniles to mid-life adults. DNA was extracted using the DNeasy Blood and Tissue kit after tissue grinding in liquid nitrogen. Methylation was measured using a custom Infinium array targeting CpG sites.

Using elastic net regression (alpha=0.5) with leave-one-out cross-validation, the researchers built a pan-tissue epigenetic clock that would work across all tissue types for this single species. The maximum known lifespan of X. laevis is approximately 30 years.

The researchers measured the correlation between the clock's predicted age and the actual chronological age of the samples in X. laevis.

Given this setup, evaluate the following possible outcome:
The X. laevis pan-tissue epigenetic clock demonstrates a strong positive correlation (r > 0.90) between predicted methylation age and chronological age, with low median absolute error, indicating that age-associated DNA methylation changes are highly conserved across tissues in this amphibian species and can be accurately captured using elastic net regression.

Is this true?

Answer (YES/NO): YES